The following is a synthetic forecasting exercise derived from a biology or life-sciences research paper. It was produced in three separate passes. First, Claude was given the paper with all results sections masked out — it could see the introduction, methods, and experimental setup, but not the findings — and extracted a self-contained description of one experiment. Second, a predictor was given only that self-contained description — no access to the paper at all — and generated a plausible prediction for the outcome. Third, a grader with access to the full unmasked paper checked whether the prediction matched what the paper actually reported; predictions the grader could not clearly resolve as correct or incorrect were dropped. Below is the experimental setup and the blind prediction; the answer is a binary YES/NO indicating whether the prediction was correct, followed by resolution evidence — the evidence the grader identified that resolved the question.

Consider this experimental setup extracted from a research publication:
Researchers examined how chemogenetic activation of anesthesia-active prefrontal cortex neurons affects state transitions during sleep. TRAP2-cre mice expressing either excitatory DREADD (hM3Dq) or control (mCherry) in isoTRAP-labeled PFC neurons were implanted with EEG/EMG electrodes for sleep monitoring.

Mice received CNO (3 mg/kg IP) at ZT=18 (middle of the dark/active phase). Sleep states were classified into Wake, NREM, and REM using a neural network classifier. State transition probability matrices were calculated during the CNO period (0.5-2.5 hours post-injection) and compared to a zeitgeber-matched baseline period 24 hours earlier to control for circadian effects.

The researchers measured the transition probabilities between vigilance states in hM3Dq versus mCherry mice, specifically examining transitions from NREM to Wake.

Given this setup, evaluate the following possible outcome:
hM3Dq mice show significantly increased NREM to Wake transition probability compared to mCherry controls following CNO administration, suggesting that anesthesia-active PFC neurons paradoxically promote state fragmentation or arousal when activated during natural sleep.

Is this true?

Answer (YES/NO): NO